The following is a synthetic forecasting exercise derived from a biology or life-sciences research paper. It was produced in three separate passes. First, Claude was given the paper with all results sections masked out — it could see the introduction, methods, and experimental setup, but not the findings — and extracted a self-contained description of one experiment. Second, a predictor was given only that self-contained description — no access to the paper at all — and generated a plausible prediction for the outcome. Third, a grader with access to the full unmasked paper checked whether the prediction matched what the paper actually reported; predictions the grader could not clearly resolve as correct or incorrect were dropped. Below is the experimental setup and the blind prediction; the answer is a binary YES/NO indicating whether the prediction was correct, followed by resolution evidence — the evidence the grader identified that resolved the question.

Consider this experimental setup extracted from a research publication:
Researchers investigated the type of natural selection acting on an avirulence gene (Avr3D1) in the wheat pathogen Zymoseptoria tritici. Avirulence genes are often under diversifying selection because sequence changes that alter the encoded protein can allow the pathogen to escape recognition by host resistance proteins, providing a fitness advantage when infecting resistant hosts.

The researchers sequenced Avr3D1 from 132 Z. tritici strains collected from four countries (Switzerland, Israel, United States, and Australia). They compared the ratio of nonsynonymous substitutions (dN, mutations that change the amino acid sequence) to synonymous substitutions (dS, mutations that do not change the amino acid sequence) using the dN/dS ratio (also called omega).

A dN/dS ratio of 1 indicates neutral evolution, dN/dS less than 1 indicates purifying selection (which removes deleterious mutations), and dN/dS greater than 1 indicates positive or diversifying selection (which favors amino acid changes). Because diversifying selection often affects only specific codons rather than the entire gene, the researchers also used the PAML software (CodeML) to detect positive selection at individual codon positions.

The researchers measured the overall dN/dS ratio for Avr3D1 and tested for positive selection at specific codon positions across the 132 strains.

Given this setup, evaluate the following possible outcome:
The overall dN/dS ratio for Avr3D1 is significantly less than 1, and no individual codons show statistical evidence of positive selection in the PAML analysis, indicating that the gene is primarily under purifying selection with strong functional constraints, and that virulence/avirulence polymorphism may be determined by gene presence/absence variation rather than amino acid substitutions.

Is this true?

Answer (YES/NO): NO